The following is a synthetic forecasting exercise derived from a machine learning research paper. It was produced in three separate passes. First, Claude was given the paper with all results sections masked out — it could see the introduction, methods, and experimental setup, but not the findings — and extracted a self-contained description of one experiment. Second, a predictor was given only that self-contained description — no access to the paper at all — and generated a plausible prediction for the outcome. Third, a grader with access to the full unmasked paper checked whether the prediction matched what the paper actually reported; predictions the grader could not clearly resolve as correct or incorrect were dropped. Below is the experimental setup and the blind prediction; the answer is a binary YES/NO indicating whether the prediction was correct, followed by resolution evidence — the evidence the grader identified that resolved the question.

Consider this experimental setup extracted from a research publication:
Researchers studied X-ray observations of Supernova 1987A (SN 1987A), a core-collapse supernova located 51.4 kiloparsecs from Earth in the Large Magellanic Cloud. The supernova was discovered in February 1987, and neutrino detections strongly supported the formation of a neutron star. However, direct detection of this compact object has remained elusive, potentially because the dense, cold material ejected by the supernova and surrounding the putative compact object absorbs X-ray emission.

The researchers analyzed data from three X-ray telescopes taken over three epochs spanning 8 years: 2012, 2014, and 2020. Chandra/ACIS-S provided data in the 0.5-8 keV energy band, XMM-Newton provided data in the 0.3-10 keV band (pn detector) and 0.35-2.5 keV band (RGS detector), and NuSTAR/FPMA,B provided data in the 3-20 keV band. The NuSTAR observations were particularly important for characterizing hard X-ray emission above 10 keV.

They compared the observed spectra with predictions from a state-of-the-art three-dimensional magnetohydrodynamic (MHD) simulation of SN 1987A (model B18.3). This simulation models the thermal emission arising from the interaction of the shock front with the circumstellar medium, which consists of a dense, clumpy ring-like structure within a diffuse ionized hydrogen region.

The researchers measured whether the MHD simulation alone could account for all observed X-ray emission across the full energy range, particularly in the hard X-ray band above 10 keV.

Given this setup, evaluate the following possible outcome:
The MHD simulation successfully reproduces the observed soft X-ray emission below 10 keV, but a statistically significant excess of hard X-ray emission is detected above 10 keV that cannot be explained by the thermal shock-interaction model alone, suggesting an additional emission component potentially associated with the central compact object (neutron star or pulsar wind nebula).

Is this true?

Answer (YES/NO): YES